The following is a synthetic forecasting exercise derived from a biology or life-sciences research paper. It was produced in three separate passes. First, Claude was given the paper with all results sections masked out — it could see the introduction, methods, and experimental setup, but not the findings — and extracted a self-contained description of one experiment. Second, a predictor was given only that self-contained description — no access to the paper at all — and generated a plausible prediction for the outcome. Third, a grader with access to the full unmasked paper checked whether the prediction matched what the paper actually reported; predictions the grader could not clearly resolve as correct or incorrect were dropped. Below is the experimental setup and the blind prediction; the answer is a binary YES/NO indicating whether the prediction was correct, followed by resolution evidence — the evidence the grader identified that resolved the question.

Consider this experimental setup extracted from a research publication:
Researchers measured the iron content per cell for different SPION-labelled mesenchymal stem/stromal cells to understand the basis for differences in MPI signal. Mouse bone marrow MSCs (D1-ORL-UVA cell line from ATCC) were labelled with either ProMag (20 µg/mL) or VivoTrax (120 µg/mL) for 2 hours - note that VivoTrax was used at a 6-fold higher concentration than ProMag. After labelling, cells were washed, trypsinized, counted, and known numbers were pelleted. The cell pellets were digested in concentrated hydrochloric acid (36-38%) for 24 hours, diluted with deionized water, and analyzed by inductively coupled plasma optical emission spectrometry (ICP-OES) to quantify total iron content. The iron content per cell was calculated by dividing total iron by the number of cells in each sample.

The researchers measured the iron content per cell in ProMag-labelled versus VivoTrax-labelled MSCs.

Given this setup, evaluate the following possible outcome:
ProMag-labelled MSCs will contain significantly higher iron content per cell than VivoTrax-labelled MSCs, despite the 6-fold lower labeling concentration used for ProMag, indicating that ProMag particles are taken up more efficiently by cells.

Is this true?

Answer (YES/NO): YES